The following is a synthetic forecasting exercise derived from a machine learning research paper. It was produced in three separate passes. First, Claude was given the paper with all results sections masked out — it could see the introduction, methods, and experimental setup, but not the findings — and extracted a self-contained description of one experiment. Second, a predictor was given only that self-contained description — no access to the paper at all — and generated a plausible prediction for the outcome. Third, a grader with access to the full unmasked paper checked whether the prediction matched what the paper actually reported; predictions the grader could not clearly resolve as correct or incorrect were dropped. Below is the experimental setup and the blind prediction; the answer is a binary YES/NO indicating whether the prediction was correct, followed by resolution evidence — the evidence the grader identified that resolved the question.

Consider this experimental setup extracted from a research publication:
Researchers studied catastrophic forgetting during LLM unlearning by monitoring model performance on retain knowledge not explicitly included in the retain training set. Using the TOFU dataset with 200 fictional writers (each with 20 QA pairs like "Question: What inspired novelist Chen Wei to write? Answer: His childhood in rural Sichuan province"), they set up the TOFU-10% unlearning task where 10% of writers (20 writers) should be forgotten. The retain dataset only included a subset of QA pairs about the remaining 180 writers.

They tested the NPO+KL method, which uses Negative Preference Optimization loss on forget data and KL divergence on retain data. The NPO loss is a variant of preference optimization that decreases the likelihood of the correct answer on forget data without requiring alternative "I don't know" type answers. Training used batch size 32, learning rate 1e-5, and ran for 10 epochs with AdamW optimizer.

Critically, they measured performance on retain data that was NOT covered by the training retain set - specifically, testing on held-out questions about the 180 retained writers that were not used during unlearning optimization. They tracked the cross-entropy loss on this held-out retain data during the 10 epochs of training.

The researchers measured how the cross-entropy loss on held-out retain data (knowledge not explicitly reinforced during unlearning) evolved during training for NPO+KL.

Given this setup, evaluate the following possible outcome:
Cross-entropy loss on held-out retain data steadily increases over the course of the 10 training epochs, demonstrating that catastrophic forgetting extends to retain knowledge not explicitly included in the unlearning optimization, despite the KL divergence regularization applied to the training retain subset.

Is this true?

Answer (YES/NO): YES